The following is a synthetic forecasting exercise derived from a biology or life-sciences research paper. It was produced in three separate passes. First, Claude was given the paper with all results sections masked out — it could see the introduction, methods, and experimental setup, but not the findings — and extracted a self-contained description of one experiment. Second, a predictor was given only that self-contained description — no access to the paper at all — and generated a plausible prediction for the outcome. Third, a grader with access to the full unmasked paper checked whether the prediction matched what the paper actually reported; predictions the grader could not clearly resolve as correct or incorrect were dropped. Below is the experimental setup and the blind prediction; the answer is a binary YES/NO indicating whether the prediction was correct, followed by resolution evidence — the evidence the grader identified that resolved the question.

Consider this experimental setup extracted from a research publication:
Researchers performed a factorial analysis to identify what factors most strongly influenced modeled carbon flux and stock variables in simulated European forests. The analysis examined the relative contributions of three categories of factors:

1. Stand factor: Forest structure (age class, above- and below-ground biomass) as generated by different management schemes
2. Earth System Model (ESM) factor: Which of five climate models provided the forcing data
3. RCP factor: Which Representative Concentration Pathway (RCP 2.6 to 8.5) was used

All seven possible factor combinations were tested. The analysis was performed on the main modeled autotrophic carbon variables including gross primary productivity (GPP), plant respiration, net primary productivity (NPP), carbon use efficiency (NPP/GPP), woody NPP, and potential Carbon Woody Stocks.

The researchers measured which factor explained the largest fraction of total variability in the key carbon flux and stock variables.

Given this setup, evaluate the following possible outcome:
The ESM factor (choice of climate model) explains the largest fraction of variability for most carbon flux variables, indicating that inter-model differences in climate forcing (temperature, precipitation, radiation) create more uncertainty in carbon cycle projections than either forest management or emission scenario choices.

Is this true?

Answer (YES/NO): NO